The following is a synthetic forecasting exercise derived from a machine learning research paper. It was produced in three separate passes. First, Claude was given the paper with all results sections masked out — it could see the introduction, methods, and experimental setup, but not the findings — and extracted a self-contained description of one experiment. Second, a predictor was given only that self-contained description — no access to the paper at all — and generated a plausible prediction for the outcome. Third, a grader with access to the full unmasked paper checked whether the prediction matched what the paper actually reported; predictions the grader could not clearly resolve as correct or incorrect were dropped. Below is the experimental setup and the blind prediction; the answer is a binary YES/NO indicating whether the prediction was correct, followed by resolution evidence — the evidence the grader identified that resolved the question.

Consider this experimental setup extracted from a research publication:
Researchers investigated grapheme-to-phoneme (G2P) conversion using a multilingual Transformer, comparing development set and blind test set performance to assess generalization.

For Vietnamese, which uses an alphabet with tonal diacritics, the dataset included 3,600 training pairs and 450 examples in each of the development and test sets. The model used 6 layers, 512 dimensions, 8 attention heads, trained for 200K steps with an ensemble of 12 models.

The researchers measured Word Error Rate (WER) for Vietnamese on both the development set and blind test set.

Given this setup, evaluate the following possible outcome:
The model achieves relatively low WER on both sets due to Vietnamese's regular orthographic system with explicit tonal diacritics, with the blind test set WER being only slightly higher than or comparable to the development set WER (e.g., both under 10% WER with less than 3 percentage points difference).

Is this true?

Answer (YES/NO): YES